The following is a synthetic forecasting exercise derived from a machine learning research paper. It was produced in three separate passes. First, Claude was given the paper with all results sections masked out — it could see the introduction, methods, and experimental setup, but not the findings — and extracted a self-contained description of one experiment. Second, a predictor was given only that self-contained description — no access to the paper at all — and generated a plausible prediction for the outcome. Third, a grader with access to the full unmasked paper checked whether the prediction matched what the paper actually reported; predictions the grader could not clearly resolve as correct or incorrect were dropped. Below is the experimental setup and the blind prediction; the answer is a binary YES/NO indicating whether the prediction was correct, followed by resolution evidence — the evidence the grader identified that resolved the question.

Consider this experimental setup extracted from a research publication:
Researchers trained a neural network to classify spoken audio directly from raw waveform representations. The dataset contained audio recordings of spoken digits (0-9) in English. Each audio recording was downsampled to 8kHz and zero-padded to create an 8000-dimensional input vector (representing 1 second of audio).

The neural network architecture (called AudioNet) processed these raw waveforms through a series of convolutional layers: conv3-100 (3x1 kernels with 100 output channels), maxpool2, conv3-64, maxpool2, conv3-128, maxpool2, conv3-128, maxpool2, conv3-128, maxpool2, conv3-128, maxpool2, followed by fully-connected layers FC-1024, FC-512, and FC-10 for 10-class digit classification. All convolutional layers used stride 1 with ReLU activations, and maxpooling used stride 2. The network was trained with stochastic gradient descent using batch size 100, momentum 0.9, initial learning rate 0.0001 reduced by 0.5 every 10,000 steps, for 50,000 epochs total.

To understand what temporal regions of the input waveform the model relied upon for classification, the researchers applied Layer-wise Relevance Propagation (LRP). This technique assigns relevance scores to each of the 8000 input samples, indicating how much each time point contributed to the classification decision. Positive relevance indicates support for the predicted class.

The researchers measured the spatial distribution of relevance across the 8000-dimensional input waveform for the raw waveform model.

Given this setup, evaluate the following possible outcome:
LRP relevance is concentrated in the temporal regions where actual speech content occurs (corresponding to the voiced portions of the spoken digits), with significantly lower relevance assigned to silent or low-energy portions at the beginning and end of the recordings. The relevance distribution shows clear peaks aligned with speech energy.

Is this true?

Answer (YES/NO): YES